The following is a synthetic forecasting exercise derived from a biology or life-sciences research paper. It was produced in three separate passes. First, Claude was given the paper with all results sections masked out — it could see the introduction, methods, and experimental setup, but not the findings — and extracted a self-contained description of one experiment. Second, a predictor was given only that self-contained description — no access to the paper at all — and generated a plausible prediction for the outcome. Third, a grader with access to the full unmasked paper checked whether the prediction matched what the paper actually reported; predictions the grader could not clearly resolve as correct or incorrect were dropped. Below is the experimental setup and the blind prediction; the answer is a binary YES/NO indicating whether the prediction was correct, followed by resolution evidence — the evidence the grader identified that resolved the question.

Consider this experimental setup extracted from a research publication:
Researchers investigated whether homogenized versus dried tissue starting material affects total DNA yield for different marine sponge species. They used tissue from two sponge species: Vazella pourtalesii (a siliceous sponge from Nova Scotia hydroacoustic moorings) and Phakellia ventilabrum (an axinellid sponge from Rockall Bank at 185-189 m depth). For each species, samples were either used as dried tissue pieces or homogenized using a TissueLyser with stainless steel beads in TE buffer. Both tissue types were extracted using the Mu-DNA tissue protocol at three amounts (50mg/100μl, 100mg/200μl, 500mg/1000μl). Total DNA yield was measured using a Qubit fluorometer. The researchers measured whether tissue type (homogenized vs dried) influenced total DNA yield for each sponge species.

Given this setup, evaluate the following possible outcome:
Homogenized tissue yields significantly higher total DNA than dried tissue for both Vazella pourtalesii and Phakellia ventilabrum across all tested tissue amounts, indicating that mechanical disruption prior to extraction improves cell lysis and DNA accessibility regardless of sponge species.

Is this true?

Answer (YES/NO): NO